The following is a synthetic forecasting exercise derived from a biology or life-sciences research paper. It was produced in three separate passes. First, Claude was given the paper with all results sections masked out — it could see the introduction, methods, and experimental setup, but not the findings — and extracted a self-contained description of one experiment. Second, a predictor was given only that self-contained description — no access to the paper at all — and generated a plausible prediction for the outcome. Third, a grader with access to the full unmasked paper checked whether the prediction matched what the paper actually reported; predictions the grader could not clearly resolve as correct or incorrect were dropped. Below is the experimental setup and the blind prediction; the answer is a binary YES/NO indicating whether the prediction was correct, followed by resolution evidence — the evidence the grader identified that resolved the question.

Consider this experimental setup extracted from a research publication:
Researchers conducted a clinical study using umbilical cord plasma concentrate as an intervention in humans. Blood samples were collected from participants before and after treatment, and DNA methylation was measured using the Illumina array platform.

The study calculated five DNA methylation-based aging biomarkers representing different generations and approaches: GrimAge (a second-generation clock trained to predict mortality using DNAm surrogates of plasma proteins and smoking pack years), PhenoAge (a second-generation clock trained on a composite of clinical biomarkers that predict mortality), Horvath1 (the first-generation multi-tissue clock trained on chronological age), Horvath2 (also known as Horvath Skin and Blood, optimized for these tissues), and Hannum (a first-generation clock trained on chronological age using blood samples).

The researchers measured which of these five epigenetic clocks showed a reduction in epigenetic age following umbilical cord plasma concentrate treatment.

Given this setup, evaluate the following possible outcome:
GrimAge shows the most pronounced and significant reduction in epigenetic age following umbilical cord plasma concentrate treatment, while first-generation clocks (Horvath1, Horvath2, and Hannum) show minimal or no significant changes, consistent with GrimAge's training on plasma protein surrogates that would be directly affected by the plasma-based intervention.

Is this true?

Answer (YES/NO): YES